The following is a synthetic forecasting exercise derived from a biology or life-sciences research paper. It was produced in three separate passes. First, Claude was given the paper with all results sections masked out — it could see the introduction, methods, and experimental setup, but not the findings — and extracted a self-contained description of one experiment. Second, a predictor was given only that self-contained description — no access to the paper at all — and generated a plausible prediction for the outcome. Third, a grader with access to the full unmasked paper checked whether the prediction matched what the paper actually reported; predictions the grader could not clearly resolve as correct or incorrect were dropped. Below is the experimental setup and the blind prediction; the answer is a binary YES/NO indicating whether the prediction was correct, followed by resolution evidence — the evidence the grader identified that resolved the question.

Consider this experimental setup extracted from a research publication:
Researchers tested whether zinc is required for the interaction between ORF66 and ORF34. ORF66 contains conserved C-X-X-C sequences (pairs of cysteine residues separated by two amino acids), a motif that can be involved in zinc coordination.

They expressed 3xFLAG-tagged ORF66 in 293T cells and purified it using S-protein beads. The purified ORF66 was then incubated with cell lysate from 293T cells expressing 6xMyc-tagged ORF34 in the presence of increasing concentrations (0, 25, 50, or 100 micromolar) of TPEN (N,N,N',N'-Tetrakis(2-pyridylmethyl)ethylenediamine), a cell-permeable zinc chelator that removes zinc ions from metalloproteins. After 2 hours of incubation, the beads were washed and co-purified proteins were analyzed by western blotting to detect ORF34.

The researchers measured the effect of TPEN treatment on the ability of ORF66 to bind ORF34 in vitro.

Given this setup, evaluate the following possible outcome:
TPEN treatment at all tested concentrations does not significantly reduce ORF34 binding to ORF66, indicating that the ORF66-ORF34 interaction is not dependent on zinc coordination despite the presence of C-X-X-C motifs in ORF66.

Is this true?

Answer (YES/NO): NO